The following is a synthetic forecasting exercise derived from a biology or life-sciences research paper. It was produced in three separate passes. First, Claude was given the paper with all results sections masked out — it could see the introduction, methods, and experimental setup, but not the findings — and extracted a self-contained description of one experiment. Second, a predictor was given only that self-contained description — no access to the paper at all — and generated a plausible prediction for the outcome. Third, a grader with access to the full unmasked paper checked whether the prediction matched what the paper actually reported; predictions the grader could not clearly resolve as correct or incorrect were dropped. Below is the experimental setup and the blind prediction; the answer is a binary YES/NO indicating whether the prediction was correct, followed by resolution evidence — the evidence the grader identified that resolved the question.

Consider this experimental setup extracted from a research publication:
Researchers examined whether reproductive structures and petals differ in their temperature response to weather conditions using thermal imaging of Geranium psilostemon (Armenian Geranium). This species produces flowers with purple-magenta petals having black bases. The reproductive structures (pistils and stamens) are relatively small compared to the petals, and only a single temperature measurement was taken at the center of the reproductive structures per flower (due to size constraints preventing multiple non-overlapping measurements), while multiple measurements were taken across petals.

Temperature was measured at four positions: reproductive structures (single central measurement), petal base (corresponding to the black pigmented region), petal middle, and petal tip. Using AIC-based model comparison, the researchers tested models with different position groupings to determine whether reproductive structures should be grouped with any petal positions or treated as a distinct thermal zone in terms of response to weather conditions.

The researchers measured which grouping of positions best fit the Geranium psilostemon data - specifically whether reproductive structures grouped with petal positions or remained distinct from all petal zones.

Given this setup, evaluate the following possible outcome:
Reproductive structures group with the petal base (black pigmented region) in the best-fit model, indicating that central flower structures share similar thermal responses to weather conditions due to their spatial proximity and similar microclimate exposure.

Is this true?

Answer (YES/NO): NO